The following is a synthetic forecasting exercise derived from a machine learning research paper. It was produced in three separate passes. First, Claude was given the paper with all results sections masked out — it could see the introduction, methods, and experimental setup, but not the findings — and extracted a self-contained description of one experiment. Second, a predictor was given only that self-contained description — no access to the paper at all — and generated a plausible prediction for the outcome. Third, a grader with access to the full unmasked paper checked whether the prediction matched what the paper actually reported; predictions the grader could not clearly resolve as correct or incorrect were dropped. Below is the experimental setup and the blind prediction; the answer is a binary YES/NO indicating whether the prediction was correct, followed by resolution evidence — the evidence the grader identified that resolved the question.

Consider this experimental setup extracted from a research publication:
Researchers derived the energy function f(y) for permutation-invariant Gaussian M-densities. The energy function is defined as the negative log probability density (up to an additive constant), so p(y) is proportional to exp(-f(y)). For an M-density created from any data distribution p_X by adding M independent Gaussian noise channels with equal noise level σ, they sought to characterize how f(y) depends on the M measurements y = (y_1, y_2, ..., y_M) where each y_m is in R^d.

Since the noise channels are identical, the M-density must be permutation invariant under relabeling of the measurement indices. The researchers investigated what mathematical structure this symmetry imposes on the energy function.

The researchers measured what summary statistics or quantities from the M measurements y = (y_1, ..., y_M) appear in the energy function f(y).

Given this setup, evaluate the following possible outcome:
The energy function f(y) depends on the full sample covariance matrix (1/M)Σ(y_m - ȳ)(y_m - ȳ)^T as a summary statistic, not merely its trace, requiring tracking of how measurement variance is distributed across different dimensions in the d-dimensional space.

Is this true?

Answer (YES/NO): NO